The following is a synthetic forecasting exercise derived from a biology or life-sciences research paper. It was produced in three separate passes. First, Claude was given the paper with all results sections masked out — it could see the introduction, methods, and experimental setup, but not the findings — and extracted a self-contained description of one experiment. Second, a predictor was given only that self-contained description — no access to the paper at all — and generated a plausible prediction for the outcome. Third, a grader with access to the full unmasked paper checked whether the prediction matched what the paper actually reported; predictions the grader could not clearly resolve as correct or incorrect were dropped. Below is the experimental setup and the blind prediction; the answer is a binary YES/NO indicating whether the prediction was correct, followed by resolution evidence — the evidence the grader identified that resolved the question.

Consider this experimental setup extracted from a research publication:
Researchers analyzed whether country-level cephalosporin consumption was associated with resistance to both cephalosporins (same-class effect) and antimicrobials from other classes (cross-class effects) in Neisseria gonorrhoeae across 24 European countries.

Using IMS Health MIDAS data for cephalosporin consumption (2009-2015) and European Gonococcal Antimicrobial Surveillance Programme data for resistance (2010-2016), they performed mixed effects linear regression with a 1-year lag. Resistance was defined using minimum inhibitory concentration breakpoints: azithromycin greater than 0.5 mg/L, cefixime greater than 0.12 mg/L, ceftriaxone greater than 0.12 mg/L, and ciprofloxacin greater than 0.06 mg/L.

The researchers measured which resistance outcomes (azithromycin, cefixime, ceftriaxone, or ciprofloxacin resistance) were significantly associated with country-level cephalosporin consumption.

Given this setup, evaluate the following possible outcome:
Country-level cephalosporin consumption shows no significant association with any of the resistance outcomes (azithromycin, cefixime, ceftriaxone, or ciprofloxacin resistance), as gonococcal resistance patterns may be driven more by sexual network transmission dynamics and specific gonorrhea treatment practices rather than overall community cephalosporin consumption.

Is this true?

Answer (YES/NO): NO